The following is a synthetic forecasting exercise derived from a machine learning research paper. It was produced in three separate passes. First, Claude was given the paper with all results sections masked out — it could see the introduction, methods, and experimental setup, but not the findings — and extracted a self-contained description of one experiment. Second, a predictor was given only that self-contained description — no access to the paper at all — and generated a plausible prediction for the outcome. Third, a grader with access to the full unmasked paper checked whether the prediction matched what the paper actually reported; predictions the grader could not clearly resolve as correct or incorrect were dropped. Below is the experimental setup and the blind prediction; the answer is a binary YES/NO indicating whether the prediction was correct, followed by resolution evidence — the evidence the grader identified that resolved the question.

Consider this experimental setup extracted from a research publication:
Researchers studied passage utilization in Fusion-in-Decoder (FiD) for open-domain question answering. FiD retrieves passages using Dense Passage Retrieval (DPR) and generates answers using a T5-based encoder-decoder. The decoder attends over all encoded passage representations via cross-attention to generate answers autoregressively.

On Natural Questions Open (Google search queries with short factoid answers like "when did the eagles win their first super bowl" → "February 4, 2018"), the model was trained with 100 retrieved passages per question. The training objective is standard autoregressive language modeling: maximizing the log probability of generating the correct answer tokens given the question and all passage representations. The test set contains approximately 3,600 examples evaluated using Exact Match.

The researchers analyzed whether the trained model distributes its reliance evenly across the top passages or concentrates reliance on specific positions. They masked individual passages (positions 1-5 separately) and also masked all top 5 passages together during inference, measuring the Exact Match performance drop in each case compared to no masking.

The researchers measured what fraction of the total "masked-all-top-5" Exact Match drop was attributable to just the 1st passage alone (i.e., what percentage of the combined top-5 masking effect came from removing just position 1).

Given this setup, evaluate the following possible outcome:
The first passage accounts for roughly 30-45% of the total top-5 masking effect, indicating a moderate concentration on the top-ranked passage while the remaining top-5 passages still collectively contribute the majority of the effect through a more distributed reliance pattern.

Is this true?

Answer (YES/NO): YES